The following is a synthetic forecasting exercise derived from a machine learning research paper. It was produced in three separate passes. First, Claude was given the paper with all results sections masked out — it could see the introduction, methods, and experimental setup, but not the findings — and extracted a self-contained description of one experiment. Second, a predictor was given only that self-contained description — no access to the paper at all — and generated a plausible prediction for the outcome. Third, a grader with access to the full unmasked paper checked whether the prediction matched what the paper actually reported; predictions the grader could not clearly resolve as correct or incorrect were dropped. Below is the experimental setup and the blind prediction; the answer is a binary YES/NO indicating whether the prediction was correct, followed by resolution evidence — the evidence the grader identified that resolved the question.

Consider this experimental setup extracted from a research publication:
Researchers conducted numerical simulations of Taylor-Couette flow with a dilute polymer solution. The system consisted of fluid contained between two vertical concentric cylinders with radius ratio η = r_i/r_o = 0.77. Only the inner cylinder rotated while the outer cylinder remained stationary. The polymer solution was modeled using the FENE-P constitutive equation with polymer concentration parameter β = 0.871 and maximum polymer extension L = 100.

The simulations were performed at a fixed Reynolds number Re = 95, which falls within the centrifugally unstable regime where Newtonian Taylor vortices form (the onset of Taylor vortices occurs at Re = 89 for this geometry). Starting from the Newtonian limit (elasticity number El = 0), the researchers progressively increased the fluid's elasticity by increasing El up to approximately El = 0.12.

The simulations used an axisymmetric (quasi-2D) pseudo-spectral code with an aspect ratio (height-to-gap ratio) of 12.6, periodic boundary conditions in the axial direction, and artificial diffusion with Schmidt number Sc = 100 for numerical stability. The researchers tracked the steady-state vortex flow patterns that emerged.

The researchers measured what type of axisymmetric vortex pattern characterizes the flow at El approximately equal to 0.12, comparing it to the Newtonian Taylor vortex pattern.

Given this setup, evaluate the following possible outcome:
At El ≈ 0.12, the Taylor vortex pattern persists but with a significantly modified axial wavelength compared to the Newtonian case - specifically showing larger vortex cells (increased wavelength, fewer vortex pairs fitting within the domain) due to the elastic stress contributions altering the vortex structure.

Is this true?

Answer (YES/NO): NO